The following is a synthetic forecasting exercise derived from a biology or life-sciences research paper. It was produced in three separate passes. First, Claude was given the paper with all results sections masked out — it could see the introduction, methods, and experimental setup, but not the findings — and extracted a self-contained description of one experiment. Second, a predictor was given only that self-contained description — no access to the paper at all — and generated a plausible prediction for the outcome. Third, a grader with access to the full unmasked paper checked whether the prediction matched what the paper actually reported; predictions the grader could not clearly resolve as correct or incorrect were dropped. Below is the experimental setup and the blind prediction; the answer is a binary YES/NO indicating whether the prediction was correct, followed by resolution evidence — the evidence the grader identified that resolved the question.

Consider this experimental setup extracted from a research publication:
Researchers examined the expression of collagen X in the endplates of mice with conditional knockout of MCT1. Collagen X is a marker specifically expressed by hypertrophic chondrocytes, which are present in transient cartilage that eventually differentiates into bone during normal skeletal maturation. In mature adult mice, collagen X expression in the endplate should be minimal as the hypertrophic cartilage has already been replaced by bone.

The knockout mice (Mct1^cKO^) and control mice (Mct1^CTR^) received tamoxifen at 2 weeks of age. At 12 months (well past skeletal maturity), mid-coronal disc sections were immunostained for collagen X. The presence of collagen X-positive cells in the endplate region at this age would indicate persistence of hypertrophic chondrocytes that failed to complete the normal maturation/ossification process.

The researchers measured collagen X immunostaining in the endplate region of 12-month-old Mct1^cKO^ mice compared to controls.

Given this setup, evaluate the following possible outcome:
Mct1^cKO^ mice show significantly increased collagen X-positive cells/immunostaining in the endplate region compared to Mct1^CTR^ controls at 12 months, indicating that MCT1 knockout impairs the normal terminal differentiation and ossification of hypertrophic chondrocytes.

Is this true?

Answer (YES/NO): YES